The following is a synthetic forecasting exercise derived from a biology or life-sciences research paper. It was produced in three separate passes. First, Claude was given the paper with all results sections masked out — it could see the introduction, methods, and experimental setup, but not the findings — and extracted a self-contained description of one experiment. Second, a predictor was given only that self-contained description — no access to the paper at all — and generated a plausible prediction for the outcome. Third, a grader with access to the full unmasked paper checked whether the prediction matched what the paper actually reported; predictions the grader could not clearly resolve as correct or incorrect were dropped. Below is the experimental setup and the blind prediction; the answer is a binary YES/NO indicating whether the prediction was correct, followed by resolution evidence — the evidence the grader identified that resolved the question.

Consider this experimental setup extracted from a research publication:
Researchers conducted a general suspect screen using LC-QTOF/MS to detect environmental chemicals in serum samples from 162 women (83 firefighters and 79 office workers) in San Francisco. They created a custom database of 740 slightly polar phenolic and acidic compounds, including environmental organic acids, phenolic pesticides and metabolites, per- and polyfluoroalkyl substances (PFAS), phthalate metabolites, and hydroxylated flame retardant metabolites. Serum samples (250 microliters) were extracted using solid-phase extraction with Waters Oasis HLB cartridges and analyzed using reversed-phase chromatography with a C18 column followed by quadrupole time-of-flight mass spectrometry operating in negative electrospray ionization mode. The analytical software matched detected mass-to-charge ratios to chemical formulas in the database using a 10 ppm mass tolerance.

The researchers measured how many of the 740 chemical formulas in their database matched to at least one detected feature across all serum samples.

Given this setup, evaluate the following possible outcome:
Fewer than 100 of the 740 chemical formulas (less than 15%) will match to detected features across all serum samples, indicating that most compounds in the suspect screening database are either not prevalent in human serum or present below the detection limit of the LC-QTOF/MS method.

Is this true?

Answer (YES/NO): NO